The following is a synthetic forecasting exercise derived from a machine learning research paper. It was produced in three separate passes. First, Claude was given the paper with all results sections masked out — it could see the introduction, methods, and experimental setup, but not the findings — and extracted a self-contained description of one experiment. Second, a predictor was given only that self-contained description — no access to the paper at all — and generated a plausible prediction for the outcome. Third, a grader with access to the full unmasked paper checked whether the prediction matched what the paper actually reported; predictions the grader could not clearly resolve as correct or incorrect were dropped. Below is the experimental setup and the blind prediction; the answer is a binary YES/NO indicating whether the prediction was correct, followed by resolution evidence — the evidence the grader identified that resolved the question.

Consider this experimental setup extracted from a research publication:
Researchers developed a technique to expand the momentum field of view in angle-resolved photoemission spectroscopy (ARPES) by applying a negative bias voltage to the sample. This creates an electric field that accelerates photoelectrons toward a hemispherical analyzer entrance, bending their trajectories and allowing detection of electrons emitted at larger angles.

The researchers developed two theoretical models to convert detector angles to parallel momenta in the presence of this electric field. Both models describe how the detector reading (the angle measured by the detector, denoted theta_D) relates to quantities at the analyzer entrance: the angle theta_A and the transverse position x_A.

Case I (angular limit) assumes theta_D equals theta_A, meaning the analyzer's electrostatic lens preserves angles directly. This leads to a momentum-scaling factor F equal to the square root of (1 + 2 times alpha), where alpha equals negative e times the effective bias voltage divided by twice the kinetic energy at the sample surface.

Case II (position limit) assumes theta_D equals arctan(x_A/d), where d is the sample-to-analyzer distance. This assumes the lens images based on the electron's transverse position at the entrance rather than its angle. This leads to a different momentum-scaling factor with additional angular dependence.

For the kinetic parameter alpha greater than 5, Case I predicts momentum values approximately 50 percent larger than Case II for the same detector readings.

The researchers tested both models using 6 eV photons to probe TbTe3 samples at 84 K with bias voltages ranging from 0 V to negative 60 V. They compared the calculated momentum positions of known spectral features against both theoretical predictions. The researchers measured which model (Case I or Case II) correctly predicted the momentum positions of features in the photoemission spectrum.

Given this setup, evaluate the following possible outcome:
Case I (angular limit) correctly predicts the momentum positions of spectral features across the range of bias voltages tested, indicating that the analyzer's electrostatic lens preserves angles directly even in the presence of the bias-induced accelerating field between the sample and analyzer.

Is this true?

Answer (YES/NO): NO